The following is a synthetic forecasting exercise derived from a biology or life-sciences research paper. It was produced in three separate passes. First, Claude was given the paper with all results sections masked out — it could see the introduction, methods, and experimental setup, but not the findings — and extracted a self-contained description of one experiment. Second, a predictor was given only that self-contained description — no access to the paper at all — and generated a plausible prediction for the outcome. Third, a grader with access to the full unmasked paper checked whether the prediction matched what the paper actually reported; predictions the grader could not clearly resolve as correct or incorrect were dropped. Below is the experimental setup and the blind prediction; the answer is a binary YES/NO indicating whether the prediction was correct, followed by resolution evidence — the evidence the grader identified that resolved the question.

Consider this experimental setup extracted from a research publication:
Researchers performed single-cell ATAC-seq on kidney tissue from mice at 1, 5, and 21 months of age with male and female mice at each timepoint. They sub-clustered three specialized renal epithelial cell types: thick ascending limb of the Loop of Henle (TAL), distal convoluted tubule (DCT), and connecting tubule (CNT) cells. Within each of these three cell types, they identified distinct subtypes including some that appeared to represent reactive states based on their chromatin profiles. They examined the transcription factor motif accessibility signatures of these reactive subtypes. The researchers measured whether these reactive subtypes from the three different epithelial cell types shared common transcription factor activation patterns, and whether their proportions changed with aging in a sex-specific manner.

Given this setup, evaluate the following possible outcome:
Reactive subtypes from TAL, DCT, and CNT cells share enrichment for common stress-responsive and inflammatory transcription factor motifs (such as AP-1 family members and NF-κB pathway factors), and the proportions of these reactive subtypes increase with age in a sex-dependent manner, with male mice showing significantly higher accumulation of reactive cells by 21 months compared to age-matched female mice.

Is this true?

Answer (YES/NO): NO